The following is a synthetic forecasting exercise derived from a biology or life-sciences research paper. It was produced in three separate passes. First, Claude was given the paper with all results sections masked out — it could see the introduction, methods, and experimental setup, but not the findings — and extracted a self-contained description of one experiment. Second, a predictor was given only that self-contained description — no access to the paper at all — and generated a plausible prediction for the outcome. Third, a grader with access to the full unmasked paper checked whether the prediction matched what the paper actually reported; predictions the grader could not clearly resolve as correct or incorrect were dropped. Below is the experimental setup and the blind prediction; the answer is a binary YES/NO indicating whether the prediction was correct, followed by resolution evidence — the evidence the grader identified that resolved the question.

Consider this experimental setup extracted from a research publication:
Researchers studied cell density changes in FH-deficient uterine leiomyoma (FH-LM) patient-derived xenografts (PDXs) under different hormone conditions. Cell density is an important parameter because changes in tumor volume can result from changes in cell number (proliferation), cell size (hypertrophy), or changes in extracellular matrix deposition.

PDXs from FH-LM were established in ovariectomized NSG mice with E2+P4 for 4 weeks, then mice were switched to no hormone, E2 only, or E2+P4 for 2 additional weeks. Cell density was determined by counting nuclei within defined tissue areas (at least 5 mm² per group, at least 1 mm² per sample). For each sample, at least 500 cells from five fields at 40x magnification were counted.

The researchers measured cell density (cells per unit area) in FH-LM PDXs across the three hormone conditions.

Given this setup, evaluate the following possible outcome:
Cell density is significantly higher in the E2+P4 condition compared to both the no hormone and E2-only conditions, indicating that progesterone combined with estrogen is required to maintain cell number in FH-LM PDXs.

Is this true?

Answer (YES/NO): NO